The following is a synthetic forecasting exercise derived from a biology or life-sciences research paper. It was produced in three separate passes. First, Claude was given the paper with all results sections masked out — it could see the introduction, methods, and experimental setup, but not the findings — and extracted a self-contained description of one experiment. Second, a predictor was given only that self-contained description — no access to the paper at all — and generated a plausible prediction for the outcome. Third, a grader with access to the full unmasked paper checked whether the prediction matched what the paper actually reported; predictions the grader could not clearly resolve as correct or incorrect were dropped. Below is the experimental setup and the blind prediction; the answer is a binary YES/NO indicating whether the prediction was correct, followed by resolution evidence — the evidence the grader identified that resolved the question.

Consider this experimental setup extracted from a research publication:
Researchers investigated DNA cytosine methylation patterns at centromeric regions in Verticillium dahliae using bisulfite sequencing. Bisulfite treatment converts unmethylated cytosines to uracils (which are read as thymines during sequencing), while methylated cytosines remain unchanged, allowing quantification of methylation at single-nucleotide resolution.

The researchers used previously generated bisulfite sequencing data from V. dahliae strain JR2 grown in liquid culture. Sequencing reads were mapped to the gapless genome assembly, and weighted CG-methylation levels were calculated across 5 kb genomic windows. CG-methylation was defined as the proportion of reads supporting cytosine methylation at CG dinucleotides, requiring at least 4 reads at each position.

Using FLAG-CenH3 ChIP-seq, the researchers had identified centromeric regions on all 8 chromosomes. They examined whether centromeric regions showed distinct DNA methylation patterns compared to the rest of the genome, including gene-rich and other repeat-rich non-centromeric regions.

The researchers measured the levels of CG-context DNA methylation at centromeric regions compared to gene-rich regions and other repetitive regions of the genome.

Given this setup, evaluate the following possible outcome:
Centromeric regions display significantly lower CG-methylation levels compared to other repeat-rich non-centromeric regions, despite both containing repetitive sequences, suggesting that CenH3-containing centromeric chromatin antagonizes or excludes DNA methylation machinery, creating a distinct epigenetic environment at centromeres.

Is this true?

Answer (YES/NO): NO